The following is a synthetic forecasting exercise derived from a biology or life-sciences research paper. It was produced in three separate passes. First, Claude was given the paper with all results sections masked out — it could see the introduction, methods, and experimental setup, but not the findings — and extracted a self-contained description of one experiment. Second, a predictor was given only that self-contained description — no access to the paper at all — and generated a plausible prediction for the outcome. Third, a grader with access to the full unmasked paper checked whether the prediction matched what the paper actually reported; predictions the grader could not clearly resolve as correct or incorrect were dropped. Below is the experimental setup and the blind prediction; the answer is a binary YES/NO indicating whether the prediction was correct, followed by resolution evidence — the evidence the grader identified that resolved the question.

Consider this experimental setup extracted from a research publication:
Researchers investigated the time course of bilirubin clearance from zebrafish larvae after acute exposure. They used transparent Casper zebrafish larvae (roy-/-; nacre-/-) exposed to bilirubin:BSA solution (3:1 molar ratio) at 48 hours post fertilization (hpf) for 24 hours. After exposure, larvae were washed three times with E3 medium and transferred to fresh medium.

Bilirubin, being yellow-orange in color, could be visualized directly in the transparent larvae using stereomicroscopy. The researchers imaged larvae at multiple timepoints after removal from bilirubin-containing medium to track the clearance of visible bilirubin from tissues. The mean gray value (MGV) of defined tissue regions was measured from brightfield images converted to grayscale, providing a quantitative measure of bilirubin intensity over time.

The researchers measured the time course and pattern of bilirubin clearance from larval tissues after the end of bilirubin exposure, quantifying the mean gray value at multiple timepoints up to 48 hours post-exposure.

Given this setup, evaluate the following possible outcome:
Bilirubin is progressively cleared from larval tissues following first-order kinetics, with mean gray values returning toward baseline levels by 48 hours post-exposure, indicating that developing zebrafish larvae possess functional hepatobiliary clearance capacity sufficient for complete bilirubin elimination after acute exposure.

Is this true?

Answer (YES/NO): NO